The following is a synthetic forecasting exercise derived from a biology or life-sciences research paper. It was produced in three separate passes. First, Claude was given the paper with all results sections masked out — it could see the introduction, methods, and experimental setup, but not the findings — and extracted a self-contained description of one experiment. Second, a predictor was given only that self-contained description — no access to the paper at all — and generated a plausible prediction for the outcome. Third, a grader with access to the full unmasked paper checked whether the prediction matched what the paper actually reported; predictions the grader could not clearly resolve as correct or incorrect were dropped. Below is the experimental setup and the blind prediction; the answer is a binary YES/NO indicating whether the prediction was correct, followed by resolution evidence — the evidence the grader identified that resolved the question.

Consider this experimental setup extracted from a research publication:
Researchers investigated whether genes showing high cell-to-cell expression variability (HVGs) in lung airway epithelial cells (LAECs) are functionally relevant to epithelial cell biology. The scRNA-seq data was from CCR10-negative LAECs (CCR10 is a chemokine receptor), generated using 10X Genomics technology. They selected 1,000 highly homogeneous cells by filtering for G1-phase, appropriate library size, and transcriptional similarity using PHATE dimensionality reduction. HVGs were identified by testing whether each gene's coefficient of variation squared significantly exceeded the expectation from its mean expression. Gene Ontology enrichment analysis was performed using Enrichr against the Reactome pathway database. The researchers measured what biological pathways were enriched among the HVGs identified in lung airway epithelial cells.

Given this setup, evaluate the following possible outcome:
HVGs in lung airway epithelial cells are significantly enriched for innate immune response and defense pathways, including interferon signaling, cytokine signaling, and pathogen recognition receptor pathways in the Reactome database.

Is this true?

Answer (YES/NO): NO